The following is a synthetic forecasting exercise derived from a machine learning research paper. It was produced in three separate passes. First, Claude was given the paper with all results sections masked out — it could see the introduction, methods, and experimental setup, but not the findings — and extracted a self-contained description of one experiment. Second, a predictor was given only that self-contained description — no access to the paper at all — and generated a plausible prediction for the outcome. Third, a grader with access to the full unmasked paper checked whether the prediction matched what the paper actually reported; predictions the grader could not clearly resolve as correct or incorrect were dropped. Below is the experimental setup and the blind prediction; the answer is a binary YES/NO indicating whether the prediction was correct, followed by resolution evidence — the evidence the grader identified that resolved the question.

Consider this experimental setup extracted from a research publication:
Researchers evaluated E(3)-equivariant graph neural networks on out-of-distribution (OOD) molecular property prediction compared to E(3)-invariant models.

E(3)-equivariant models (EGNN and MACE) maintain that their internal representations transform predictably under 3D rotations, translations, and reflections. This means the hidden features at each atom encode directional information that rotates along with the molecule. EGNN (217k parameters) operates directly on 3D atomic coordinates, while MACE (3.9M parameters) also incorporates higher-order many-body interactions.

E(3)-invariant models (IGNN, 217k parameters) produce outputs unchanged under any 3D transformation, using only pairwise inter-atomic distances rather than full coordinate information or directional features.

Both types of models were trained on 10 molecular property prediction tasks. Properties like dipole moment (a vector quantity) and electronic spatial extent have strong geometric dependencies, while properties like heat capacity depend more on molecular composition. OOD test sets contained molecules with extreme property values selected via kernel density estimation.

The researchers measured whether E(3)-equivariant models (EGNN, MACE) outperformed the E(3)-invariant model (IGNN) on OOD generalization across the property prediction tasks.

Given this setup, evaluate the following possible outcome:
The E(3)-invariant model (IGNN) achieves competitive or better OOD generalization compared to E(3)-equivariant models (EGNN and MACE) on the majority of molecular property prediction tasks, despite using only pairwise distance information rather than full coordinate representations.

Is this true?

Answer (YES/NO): NO